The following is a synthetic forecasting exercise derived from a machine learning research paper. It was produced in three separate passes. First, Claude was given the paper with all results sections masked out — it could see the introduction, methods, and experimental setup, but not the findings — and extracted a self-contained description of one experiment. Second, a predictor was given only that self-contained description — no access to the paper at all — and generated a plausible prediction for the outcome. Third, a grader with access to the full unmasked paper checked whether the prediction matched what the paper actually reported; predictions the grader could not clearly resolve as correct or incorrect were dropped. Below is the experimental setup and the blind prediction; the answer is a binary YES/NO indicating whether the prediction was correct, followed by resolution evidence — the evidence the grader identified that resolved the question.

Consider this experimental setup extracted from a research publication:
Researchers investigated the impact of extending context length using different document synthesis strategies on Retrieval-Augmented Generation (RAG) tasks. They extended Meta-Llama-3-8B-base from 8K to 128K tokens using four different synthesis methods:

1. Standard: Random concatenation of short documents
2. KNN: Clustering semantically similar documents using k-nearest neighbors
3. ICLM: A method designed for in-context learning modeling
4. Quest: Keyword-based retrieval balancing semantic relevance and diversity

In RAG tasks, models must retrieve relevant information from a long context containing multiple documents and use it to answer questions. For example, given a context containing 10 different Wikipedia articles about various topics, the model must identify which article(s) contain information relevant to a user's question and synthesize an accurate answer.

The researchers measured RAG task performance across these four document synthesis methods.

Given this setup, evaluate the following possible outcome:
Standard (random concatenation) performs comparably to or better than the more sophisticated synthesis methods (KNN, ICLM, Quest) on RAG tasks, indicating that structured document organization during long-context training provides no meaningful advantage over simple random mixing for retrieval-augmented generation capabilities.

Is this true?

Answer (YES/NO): YES